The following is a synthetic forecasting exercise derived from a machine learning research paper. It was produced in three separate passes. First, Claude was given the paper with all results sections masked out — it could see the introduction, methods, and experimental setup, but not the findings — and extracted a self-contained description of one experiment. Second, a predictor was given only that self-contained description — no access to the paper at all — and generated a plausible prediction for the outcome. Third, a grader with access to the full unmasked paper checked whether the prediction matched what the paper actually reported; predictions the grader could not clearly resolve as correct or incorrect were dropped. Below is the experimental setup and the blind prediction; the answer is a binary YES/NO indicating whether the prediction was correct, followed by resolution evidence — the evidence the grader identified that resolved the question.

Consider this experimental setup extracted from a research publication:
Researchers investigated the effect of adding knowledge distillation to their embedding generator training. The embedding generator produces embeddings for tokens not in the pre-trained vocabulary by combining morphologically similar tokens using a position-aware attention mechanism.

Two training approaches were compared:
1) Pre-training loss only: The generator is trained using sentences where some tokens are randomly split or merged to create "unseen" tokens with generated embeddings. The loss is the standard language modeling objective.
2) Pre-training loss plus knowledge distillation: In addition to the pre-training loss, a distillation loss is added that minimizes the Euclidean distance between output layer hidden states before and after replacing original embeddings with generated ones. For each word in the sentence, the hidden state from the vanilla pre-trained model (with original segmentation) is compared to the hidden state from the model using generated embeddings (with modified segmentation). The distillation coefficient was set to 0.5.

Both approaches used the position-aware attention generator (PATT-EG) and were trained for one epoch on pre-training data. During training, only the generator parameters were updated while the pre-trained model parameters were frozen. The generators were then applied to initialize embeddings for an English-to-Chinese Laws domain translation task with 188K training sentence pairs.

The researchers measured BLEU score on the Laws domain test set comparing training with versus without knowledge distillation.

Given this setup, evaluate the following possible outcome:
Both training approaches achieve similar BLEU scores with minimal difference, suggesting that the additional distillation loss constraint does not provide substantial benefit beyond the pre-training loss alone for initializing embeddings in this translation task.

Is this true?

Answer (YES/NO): NO